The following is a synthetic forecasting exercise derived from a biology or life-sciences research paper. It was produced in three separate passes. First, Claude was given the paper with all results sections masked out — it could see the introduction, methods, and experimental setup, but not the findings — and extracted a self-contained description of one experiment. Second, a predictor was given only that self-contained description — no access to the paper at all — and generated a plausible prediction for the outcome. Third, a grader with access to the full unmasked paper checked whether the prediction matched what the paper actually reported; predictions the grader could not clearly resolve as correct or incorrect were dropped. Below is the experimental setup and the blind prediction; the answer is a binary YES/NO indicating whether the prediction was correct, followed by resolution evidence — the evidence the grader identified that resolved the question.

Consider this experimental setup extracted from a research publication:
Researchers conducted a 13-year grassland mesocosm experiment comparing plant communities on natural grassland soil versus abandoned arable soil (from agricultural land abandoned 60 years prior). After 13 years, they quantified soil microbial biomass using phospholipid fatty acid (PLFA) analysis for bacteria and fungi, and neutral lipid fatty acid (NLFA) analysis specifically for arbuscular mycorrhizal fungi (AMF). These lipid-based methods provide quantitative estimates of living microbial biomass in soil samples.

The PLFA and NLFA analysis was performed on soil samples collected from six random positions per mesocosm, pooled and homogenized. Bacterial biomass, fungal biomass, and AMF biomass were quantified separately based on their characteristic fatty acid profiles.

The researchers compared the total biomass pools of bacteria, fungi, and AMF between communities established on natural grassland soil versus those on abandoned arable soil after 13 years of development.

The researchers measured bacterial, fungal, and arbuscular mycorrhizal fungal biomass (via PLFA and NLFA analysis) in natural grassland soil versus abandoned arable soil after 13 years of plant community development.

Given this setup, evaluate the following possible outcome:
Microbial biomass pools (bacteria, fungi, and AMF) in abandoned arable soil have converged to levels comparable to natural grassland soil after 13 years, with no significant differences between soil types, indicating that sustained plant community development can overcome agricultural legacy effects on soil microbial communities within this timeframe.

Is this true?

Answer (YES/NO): NO